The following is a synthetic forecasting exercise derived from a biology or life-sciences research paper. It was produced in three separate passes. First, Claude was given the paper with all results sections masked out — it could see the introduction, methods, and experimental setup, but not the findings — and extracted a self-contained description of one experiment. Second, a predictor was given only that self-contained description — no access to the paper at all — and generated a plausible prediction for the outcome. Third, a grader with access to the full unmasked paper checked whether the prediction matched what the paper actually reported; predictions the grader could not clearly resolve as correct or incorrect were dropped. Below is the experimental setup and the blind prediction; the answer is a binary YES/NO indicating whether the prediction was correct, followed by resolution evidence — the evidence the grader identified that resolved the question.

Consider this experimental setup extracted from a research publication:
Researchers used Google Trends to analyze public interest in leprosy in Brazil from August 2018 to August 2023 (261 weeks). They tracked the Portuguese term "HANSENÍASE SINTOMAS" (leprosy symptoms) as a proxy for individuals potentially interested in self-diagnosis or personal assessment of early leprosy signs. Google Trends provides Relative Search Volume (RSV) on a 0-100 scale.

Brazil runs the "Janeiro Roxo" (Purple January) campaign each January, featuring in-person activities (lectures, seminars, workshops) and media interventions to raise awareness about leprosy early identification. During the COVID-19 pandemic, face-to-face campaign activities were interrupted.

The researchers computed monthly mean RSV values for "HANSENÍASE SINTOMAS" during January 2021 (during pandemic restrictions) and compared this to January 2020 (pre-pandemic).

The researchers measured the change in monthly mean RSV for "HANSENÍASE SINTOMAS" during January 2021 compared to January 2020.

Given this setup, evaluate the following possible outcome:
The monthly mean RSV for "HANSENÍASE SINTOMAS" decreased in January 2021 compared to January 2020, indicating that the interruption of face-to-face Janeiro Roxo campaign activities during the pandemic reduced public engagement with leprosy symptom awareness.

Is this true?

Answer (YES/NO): YES